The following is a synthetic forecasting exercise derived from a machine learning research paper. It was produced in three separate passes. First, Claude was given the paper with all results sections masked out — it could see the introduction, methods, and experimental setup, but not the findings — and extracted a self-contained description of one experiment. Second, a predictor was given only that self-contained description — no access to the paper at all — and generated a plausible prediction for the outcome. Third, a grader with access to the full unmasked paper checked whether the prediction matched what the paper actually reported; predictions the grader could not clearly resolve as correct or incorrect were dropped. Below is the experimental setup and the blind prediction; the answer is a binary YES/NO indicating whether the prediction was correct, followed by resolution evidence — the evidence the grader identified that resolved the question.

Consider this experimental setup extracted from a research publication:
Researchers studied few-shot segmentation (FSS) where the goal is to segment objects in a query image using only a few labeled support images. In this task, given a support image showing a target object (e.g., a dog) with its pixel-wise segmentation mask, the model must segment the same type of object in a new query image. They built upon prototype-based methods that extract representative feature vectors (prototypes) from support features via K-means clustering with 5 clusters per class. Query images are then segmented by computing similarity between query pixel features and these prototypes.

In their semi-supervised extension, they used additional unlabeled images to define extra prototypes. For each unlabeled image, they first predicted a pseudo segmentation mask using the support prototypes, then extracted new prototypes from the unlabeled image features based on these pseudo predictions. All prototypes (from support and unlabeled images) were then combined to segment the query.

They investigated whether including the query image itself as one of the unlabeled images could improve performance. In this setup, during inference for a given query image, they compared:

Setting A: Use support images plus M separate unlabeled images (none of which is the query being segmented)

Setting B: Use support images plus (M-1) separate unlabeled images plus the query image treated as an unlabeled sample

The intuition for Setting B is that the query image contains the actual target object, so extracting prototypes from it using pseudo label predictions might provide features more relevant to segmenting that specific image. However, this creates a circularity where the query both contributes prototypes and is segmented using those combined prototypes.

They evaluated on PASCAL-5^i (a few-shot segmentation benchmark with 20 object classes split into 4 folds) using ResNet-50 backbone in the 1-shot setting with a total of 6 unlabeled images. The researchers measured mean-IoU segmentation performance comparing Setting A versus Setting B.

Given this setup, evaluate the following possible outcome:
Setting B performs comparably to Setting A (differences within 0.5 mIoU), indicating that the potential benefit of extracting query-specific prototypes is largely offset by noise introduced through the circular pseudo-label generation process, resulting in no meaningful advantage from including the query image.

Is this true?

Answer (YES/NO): NO